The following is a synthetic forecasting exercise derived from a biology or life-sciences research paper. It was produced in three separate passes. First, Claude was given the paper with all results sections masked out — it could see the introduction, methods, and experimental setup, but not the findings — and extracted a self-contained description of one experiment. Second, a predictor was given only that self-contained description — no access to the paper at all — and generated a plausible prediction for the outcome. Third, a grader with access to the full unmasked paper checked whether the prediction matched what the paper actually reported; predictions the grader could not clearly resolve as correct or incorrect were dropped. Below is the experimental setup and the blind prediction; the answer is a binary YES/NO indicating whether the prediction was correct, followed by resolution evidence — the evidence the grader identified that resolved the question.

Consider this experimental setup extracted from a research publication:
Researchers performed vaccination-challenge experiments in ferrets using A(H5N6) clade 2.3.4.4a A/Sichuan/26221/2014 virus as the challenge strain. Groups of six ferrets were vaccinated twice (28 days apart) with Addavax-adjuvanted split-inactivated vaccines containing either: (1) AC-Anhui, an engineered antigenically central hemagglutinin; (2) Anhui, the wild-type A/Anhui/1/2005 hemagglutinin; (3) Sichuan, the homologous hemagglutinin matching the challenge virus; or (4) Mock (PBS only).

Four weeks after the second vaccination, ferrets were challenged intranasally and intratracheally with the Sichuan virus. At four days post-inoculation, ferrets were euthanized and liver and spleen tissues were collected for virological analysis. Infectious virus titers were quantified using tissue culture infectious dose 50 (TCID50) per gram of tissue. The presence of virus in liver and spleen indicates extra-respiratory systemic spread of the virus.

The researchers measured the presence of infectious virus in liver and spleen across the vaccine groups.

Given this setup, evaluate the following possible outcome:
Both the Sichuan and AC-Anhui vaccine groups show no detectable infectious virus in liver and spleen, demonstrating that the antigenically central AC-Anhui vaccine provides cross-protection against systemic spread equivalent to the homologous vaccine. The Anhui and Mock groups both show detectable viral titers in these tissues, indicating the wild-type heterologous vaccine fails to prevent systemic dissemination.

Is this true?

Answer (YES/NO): YES